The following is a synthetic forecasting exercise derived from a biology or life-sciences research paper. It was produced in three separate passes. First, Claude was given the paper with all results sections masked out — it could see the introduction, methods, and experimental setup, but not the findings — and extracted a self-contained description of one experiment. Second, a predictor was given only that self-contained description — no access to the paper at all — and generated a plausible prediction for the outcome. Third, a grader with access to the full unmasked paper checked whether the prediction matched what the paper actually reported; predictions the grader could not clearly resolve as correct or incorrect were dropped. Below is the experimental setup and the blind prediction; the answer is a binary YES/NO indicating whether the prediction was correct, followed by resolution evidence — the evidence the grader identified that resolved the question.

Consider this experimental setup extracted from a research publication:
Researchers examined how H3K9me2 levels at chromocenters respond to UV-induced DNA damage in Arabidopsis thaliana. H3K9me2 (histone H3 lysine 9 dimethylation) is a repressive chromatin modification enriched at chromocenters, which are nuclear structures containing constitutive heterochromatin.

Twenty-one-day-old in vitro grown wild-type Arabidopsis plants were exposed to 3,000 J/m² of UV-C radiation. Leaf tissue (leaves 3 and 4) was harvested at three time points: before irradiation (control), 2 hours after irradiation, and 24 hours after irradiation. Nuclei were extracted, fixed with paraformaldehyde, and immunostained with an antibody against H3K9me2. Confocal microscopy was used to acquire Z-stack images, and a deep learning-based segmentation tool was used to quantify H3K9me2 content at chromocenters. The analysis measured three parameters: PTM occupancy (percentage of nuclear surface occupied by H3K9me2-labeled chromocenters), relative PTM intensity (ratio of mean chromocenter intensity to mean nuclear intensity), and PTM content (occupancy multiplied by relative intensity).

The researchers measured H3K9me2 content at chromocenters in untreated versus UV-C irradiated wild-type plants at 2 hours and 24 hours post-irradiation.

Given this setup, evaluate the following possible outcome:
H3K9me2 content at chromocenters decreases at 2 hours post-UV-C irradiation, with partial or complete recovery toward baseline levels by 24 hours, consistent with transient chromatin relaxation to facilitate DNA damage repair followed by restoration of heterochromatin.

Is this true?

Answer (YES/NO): NO